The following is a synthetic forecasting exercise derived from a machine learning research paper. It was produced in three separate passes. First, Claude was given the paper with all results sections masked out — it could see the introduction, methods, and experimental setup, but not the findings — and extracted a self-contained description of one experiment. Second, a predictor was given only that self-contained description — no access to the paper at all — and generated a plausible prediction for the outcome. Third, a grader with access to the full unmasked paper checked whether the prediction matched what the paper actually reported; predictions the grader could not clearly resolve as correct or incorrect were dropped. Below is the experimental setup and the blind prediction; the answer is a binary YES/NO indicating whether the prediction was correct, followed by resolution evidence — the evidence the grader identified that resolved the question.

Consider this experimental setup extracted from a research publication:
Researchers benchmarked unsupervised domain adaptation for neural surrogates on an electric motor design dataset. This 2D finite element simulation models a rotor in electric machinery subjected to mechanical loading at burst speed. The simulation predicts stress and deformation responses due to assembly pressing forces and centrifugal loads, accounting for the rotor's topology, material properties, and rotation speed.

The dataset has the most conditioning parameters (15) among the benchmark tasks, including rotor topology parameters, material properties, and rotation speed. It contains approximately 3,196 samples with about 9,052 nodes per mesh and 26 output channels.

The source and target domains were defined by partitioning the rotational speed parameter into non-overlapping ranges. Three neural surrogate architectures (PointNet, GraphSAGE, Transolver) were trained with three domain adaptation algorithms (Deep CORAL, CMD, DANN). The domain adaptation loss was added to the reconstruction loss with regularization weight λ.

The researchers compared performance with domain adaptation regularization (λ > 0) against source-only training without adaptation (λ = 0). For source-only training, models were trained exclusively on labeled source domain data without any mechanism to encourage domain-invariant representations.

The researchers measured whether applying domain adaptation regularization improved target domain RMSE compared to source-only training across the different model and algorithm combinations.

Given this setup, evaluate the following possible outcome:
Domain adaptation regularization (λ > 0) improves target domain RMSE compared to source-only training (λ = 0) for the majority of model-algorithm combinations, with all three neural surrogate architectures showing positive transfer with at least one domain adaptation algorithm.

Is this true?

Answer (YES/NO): YES